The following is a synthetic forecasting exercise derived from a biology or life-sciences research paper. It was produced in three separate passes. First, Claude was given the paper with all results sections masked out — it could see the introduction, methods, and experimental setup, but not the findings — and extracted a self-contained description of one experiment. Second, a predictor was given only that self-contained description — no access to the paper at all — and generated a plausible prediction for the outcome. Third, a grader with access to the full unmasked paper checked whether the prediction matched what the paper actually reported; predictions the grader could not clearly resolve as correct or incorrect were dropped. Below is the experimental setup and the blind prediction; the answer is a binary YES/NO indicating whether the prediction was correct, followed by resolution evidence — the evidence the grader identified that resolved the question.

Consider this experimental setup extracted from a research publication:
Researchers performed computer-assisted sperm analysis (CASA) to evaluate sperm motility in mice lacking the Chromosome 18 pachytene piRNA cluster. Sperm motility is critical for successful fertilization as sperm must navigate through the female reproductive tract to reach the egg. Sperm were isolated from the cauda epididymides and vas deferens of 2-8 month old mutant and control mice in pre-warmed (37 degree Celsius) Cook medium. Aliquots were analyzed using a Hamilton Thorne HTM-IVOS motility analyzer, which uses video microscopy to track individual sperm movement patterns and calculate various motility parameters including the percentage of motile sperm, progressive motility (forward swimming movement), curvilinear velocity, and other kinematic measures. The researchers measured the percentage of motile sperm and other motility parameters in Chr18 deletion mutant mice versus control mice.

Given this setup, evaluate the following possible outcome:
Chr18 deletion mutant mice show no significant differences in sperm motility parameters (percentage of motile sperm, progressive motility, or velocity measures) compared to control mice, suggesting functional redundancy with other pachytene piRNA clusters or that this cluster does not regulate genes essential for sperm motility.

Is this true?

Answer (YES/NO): NO